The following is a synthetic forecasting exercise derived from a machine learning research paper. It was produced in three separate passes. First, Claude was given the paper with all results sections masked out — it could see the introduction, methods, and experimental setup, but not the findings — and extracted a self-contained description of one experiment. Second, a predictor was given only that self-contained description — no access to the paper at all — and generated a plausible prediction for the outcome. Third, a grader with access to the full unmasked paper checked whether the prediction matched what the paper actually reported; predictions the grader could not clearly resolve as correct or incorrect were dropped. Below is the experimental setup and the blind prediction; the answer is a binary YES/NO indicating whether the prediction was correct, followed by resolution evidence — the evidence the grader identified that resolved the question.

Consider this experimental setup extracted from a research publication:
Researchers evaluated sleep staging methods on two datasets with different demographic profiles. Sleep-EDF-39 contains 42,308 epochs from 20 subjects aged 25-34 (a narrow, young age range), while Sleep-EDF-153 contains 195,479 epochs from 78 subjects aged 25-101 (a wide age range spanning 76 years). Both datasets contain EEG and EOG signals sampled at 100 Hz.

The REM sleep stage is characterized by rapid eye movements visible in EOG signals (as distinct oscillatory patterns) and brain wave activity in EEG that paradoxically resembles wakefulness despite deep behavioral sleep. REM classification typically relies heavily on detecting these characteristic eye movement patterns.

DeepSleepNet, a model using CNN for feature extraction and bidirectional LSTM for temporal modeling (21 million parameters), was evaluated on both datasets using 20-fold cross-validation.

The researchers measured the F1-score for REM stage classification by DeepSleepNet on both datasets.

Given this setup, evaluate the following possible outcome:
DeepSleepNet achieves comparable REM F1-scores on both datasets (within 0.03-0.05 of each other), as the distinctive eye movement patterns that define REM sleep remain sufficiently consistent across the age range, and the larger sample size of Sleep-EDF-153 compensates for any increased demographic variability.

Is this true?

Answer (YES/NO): NO